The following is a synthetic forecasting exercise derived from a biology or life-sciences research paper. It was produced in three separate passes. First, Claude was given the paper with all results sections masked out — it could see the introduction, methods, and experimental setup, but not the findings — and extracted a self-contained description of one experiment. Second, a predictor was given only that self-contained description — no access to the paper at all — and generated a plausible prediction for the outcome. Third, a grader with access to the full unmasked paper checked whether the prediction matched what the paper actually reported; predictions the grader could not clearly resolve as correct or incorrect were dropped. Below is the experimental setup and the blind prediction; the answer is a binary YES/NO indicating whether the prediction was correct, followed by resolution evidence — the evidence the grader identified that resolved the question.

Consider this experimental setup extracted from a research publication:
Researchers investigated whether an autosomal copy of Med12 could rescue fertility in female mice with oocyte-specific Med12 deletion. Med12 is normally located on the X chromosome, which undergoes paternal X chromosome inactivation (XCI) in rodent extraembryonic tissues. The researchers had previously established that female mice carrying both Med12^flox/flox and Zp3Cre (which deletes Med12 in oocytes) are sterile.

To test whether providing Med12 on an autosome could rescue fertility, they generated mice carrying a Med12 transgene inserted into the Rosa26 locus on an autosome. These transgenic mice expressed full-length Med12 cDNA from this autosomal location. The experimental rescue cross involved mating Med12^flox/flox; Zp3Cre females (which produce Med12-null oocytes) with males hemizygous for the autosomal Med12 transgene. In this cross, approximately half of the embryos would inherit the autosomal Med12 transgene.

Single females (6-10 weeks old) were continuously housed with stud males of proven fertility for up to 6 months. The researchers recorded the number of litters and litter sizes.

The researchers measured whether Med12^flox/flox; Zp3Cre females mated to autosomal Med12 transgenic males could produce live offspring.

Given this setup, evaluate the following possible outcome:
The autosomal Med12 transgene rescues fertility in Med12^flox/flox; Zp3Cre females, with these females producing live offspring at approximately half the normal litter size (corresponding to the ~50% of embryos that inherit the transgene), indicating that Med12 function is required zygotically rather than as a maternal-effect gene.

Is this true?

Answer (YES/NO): YES